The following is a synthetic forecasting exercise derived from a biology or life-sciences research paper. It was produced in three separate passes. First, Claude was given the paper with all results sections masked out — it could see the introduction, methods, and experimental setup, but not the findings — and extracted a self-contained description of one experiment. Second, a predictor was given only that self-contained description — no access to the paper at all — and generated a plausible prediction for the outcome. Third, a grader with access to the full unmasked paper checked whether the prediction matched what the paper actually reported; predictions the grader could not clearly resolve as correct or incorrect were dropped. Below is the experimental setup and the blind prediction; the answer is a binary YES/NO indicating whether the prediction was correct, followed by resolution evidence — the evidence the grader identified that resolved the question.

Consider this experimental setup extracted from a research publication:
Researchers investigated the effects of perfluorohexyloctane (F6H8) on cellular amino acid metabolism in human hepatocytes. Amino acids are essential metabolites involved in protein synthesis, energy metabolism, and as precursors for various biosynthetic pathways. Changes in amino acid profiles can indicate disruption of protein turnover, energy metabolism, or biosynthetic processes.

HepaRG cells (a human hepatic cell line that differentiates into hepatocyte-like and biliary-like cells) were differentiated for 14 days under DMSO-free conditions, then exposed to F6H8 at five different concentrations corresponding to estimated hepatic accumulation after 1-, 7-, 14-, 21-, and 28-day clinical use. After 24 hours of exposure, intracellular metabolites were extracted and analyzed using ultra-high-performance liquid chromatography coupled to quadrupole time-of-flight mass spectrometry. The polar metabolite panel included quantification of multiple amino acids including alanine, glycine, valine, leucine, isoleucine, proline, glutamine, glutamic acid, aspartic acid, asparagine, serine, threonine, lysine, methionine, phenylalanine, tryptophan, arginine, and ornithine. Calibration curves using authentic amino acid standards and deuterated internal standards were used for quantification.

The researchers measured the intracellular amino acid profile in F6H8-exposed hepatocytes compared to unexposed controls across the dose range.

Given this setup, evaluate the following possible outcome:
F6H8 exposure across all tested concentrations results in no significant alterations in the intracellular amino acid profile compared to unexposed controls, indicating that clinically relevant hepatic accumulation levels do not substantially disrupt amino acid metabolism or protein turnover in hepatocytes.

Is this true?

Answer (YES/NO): NO